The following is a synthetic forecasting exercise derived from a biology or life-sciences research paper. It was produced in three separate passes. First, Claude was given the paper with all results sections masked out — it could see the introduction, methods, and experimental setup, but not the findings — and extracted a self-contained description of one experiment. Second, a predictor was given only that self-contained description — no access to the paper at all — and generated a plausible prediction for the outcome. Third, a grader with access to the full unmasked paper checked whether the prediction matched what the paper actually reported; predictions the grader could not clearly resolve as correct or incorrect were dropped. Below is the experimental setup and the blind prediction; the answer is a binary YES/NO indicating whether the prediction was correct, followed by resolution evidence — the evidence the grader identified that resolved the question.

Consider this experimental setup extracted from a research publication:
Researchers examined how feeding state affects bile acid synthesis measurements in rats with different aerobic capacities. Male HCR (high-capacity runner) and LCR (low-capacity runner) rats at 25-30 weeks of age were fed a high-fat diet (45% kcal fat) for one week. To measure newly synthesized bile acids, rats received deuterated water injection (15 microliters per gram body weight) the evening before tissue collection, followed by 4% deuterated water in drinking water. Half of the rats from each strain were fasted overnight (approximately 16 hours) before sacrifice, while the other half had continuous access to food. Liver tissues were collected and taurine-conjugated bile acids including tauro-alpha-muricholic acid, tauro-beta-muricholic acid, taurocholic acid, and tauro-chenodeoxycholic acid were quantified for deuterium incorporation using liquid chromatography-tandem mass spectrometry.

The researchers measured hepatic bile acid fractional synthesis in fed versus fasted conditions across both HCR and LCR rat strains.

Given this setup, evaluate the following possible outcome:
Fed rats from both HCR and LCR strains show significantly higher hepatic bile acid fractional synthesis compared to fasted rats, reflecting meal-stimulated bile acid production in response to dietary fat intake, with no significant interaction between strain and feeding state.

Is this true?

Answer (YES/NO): NO